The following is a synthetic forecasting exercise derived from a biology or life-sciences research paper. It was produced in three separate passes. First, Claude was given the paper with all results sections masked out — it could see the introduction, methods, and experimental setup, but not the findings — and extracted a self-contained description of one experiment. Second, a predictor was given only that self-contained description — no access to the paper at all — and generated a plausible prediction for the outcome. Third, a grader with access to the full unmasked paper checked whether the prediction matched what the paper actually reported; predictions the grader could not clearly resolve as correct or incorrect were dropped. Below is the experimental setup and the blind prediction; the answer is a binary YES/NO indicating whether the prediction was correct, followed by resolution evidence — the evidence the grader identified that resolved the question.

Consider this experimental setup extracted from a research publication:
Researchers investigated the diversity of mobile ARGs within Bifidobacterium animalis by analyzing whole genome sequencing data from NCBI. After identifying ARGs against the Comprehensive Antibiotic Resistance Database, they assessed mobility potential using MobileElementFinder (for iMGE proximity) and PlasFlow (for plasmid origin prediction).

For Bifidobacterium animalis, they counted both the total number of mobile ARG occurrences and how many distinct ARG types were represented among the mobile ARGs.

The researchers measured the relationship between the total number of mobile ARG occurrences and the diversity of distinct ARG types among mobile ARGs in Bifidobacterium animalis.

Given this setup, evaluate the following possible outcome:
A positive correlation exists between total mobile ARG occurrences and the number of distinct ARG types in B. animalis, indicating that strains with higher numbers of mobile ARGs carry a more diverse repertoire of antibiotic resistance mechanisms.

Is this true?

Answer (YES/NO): NO